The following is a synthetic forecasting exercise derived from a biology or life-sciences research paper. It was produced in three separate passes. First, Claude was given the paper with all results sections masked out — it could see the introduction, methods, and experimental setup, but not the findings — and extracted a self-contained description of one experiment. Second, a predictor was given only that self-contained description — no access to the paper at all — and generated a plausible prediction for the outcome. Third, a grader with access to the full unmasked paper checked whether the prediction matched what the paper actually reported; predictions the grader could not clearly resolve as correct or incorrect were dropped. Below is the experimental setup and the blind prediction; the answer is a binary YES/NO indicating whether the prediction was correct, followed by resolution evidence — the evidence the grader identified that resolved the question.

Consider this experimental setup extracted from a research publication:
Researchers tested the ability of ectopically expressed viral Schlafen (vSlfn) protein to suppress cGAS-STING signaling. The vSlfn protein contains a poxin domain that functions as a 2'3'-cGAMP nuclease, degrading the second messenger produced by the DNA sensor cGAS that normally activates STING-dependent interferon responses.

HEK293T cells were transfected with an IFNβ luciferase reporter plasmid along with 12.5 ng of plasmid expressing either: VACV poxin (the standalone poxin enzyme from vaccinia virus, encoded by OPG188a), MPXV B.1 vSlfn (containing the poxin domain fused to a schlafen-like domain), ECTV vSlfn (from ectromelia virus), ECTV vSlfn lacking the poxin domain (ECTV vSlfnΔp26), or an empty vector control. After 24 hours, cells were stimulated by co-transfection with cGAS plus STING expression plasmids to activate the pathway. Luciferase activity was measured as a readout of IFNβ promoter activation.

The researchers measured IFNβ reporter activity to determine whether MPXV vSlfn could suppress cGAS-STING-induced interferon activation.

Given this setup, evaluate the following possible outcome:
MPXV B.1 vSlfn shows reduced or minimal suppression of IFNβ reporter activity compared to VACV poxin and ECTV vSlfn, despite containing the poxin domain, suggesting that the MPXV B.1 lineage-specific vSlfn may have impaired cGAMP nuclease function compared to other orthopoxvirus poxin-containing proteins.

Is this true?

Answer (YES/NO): NO